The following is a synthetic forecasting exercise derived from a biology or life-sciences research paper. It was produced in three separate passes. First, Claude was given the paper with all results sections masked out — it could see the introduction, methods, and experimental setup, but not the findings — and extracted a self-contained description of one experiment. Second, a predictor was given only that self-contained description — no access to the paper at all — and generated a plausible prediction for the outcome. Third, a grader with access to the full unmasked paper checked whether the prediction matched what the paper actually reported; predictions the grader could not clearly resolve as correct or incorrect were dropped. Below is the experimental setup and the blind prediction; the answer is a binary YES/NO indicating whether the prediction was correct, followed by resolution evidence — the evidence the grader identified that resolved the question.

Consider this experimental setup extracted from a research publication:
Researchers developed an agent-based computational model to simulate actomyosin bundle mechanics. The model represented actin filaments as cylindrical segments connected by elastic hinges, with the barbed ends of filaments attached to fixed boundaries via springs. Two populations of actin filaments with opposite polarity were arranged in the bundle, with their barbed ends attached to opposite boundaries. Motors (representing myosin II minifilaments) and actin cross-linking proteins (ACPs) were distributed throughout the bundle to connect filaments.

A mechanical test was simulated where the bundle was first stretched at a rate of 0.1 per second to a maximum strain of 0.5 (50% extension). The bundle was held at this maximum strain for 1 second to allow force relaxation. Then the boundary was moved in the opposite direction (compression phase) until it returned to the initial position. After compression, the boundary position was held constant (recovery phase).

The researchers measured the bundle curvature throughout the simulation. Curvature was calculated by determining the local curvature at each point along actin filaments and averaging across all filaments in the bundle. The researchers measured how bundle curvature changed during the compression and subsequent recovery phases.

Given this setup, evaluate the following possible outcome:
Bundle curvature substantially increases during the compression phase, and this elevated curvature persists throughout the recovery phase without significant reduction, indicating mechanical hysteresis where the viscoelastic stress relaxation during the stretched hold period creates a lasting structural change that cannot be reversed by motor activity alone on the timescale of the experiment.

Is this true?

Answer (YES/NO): NO